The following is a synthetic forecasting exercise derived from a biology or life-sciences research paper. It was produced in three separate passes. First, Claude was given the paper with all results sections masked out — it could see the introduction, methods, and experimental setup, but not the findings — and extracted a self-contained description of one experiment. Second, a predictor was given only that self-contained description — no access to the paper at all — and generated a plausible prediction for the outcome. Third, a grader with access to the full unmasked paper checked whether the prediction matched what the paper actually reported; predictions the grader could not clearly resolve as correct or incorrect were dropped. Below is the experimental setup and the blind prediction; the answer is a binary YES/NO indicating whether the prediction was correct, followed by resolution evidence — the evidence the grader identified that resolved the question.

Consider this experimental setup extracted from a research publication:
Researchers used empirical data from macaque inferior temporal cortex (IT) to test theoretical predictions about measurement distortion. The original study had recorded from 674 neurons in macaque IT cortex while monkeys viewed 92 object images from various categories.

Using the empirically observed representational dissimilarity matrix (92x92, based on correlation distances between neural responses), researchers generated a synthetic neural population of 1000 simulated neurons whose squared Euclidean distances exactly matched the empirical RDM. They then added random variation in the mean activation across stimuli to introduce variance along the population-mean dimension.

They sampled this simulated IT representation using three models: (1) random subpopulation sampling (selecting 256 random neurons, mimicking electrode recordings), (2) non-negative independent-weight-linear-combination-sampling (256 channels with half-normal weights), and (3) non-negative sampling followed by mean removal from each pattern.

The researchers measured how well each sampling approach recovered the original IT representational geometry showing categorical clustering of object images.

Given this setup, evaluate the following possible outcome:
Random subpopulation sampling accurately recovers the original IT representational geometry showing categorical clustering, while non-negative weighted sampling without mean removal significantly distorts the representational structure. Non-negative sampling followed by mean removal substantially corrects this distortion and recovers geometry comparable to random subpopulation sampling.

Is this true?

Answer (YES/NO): YES